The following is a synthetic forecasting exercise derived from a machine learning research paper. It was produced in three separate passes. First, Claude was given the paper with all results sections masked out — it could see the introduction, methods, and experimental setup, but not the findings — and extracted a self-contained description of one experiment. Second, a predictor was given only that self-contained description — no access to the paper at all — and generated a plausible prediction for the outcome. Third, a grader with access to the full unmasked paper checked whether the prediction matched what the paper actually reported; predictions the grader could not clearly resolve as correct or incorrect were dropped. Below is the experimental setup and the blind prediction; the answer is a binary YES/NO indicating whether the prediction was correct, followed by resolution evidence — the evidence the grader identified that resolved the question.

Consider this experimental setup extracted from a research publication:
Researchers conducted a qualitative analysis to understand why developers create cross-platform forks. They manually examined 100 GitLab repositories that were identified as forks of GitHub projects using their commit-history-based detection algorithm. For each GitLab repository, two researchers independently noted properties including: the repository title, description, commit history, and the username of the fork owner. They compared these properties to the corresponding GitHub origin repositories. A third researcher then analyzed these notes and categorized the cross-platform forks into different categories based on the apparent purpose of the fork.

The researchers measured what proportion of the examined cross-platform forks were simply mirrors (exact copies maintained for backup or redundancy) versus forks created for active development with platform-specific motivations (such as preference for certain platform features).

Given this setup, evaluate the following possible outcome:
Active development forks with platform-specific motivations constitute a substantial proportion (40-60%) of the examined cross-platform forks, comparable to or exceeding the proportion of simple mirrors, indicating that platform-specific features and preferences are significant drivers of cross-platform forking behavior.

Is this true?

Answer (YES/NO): NO